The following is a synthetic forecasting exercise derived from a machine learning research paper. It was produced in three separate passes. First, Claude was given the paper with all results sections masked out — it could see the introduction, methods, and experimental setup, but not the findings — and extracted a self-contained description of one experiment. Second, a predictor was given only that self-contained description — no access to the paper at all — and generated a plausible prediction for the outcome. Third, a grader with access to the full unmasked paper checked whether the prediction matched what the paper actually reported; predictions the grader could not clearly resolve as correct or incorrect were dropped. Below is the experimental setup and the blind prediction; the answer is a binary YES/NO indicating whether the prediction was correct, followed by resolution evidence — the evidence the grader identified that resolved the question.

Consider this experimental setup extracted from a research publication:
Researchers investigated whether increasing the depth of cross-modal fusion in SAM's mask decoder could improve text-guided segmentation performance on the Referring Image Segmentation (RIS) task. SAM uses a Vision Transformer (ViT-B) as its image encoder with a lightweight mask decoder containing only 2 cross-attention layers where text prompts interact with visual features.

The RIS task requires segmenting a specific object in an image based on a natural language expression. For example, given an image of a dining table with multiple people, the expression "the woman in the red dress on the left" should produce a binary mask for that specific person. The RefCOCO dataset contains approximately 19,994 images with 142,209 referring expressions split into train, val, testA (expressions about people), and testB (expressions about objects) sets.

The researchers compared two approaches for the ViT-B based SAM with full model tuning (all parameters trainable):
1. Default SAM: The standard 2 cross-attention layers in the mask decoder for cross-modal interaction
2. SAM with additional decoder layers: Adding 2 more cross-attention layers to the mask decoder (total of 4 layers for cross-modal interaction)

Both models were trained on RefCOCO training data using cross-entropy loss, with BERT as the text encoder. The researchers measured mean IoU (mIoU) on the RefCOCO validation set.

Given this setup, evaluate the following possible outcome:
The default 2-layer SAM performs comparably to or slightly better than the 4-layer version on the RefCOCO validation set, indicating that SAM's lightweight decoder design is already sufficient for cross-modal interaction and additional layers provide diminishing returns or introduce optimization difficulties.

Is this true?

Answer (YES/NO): NO